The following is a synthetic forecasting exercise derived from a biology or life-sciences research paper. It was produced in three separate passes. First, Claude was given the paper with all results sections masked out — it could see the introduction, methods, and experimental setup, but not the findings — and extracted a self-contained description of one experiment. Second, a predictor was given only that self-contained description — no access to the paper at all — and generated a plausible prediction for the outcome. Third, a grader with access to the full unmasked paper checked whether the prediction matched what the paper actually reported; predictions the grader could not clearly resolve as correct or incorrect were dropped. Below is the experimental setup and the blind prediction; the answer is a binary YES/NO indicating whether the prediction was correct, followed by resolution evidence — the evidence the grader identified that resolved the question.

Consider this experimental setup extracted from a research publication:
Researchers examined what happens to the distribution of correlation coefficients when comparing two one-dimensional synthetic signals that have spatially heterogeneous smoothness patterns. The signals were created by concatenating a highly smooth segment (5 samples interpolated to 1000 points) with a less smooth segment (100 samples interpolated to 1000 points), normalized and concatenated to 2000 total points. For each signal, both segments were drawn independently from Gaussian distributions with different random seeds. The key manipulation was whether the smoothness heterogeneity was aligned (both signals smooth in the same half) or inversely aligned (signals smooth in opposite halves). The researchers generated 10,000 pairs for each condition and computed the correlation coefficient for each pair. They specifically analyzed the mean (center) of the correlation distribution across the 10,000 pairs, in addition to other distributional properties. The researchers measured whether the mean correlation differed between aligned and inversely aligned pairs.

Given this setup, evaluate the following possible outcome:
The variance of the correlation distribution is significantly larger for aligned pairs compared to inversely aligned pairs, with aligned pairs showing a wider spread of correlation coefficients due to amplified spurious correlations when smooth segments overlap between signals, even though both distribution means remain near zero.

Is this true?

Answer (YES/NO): YES